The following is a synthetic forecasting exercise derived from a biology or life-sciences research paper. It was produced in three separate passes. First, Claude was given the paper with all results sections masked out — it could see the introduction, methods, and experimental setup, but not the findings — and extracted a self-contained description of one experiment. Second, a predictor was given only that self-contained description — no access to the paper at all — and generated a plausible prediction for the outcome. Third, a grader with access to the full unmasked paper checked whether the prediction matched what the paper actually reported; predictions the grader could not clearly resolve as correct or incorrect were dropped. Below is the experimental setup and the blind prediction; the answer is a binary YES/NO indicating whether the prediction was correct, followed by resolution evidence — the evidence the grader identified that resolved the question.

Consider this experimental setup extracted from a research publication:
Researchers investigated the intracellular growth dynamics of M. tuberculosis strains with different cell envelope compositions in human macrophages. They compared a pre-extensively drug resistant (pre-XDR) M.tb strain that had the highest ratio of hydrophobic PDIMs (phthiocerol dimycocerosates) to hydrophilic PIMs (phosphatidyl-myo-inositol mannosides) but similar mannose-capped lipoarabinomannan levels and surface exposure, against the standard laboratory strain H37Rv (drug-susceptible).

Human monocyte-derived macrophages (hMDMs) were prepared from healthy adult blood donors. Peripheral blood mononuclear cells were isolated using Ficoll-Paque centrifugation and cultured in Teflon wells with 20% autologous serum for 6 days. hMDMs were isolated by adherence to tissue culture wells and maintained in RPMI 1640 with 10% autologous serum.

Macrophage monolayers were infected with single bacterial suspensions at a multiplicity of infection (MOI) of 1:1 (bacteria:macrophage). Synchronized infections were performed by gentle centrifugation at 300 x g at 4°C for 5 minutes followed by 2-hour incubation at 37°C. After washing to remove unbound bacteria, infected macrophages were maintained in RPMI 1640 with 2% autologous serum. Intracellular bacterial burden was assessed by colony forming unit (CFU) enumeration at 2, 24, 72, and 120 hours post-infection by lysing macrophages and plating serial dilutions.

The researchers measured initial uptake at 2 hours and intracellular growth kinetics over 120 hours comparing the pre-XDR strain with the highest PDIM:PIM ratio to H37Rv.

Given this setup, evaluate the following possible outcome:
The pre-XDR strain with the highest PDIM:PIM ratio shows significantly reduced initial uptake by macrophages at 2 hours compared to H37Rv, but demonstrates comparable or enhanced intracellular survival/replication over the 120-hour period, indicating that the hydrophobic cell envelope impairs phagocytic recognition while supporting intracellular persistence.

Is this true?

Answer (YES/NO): NO